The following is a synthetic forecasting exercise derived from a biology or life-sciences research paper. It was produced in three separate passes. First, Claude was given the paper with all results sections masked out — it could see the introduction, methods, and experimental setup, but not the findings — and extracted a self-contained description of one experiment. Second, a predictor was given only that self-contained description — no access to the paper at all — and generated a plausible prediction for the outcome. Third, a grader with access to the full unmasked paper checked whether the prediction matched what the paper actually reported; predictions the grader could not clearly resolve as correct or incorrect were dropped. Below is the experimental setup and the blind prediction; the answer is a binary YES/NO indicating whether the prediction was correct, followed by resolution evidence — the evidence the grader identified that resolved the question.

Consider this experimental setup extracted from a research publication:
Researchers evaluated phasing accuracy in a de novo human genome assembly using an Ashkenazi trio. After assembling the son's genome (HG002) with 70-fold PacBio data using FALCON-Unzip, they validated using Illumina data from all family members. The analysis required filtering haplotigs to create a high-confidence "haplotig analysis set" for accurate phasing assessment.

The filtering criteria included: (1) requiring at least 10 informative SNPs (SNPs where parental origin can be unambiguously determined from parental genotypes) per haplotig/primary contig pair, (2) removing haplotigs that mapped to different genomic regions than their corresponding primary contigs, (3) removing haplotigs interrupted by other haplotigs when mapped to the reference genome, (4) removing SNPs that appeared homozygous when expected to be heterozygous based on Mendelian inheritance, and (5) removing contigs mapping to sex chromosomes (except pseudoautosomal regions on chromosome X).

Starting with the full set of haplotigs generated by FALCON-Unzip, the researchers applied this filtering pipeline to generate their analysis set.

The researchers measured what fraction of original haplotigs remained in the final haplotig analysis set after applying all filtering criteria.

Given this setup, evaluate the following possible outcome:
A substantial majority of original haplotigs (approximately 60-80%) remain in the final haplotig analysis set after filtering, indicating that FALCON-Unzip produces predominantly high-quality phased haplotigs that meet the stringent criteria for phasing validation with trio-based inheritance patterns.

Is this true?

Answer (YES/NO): YES